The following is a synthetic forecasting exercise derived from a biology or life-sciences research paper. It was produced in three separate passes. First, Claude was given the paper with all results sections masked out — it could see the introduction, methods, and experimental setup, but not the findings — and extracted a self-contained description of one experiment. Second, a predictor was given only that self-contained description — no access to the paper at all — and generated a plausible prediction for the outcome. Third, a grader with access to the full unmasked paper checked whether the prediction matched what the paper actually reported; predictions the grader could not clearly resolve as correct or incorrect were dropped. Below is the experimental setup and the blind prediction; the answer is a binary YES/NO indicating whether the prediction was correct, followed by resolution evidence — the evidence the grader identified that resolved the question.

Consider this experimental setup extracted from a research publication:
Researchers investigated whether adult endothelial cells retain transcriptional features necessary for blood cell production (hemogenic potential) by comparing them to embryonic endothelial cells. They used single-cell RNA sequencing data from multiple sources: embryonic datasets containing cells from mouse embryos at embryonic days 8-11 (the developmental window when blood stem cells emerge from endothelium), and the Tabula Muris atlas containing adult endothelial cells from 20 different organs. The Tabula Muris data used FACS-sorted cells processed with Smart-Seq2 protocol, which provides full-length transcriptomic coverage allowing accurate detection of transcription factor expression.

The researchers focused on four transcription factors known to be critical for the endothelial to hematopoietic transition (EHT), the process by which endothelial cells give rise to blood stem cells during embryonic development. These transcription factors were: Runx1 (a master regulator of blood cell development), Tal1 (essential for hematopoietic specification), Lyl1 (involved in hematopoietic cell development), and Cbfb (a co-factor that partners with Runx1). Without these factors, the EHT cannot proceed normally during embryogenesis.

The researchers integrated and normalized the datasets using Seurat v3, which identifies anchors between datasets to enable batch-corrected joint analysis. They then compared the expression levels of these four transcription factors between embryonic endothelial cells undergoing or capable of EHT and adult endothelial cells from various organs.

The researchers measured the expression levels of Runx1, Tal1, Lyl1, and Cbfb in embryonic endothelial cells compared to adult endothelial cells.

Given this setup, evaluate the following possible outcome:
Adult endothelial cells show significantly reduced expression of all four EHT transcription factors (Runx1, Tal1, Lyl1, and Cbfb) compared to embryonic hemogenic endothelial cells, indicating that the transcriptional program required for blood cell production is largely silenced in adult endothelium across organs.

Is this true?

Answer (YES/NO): YES